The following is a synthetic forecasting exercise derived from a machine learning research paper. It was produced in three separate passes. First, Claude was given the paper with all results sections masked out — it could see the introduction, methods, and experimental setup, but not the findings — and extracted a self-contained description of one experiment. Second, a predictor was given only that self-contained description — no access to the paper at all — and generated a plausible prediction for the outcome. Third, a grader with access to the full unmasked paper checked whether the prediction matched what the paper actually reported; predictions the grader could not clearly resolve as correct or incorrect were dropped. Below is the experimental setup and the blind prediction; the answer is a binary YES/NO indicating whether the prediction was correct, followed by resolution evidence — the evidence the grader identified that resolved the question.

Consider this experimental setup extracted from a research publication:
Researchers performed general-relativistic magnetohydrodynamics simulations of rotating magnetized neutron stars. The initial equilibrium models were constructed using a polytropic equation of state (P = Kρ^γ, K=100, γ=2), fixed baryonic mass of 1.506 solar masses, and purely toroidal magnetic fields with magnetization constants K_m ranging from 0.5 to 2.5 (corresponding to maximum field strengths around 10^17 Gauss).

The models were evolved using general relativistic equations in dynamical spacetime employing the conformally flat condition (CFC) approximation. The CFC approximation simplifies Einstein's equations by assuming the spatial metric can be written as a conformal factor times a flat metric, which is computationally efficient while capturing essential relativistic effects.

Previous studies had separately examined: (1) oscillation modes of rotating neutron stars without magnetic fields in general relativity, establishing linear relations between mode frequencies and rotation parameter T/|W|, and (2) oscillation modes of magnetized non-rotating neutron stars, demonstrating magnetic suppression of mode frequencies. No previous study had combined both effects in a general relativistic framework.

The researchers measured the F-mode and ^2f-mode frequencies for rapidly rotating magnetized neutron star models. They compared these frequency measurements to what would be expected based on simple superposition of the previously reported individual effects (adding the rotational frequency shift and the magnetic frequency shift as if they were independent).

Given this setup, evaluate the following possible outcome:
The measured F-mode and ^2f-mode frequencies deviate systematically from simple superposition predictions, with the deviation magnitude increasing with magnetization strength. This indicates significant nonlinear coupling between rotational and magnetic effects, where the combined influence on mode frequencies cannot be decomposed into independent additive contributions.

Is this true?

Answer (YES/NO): YES